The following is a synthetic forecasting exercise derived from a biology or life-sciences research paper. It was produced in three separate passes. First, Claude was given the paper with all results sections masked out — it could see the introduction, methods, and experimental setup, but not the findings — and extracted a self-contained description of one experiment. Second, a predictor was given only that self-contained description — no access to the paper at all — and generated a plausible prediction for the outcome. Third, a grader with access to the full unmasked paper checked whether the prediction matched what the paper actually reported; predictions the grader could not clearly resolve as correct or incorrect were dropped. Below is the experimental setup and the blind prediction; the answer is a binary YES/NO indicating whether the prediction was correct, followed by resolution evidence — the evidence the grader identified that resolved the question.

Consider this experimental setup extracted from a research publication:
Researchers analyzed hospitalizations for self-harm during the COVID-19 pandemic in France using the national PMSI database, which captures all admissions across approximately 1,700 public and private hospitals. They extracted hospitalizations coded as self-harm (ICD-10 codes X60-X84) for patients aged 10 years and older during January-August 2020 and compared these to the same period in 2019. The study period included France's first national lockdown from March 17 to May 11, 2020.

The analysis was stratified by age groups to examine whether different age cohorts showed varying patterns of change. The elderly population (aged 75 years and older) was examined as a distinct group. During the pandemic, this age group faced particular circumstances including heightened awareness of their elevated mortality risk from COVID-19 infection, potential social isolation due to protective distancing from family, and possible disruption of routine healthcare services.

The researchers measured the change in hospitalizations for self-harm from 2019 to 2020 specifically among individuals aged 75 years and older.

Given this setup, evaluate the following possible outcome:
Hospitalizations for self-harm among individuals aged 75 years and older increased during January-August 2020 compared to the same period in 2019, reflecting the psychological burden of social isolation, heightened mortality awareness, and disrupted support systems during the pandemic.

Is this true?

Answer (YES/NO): YES